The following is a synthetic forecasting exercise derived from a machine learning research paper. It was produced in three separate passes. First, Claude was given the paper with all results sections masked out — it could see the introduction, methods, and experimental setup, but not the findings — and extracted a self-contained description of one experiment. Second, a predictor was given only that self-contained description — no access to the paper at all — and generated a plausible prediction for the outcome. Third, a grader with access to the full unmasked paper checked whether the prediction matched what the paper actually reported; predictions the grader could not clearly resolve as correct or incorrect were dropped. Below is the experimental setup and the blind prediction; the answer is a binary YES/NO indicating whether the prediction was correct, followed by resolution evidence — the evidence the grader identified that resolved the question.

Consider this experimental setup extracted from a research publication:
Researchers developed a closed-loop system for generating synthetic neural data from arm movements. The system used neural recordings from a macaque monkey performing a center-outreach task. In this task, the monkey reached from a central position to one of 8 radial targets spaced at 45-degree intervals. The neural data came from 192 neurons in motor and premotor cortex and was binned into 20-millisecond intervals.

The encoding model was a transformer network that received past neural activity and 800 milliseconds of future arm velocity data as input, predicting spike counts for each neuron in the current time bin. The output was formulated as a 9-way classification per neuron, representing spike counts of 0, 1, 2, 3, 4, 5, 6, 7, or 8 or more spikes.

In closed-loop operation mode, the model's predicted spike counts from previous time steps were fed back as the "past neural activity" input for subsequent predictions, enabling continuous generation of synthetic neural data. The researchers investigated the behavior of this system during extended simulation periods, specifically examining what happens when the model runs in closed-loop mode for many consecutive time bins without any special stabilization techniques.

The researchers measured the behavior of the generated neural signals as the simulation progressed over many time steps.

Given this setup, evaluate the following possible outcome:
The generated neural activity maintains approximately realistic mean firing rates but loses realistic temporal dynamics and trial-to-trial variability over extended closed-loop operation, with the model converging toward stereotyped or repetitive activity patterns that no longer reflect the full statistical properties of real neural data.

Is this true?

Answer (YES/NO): NO